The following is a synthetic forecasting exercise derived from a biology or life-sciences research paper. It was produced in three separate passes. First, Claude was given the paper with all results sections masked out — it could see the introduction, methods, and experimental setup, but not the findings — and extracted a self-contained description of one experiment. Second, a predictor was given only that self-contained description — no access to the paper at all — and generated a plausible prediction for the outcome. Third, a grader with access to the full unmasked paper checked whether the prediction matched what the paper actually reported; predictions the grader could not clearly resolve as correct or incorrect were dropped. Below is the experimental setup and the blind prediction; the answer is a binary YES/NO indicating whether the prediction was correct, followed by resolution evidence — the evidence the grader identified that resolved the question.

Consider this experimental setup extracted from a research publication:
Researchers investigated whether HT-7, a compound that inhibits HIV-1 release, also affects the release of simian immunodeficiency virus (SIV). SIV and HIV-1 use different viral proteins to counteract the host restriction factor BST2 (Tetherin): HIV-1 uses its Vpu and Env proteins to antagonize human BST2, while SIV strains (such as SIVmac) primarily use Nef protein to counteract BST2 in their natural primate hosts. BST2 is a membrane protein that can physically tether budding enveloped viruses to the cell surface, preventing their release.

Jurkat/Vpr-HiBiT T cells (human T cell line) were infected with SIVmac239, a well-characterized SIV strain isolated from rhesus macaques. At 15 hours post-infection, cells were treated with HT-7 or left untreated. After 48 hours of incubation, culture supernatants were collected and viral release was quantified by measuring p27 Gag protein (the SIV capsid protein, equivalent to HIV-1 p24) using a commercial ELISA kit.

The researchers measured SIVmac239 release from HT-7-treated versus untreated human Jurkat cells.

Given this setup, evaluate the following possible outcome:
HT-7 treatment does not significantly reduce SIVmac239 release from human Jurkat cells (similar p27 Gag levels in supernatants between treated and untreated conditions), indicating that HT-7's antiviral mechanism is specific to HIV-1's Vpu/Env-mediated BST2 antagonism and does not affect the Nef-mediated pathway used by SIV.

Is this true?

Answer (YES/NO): NO